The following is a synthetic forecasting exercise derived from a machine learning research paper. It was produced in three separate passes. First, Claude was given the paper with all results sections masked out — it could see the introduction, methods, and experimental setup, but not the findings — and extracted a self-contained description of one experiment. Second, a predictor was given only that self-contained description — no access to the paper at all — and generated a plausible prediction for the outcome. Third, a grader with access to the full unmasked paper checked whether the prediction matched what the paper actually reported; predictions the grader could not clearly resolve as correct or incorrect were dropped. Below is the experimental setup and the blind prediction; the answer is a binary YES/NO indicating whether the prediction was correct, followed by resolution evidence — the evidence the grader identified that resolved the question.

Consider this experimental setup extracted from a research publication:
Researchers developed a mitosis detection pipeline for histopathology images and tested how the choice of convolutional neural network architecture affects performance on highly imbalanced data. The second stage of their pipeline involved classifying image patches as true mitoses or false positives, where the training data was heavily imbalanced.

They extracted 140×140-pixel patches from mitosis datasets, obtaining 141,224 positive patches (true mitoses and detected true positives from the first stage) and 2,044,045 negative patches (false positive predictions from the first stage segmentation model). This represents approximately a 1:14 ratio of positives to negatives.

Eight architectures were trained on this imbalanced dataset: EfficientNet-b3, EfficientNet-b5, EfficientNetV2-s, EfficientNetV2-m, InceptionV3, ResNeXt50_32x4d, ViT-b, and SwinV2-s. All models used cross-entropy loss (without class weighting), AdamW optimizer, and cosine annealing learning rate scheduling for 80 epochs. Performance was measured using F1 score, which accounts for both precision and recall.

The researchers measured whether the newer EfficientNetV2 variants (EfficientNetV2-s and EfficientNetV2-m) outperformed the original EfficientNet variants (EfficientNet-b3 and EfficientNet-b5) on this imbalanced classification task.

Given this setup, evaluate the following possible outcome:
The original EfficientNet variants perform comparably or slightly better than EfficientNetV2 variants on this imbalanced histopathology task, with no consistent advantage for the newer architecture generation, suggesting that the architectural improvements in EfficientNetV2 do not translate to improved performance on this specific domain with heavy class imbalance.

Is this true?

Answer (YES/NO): YES